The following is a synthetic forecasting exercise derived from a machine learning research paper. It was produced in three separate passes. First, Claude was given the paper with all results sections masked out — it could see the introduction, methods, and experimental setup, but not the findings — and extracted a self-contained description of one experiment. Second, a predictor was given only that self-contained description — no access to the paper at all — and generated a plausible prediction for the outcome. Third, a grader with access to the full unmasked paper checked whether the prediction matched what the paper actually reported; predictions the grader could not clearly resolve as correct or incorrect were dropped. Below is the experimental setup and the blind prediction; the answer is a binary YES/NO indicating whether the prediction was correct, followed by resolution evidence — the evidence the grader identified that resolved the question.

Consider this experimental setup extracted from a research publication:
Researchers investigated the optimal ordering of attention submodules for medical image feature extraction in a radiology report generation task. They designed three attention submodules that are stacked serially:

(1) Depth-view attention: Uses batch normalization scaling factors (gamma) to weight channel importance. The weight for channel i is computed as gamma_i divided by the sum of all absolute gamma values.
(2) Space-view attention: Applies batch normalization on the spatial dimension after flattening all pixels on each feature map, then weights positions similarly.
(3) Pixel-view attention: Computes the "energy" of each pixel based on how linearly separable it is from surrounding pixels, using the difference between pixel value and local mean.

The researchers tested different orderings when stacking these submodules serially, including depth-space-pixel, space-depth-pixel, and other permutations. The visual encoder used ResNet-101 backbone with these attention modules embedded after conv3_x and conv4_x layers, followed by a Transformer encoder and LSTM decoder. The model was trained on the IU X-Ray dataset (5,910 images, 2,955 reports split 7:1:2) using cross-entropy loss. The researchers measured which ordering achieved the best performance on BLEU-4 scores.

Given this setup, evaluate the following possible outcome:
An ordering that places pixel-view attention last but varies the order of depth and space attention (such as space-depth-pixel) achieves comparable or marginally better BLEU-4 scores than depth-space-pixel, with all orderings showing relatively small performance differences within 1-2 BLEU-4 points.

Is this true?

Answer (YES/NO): NO